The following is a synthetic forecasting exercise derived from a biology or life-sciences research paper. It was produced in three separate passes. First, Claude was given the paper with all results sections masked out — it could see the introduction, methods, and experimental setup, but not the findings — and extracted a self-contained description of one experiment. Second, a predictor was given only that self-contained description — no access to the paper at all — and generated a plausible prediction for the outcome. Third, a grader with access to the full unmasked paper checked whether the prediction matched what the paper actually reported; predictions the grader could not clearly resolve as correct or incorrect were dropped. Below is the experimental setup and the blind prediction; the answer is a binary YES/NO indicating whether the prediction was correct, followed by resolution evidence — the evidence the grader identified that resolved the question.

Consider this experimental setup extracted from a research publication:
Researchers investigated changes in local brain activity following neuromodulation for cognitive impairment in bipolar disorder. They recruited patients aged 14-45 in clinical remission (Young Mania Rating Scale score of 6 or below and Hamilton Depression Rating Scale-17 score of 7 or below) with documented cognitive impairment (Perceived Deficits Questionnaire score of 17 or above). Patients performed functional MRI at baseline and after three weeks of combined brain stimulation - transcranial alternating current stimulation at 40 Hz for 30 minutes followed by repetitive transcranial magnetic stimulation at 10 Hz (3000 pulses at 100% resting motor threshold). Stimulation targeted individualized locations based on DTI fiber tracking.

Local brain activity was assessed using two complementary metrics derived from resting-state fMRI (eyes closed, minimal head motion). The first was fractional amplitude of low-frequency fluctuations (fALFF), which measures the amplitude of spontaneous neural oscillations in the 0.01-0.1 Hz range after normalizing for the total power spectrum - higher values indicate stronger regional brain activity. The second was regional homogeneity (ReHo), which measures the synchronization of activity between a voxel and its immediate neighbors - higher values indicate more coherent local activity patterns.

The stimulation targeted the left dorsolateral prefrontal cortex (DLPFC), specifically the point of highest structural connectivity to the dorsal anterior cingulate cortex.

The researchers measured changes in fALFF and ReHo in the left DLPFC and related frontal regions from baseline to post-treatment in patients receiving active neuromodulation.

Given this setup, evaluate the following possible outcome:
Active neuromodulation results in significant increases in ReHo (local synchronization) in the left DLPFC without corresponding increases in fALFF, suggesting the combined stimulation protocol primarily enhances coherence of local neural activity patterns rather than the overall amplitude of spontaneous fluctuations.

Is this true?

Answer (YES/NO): NO